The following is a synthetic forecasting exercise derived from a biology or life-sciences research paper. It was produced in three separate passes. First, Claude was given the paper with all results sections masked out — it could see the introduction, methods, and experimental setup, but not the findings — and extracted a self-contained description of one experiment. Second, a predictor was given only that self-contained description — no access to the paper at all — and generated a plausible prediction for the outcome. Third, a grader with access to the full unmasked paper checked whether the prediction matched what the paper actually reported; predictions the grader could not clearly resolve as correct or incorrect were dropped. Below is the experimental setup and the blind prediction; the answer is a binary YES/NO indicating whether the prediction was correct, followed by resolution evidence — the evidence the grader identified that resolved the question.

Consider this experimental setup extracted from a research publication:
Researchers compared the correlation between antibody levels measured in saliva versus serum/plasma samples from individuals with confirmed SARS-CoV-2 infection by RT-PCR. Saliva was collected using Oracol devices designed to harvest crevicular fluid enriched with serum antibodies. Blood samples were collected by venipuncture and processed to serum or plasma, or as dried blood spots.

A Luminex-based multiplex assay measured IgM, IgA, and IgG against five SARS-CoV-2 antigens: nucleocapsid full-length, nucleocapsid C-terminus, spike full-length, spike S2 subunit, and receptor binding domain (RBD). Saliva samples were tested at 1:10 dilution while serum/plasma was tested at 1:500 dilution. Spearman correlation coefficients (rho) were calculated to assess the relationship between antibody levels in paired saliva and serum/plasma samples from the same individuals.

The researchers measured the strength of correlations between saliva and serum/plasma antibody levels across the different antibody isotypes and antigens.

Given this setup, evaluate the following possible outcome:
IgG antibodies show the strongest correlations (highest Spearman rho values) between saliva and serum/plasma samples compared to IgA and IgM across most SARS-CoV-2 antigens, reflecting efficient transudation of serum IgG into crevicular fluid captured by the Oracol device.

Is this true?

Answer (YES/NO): NO